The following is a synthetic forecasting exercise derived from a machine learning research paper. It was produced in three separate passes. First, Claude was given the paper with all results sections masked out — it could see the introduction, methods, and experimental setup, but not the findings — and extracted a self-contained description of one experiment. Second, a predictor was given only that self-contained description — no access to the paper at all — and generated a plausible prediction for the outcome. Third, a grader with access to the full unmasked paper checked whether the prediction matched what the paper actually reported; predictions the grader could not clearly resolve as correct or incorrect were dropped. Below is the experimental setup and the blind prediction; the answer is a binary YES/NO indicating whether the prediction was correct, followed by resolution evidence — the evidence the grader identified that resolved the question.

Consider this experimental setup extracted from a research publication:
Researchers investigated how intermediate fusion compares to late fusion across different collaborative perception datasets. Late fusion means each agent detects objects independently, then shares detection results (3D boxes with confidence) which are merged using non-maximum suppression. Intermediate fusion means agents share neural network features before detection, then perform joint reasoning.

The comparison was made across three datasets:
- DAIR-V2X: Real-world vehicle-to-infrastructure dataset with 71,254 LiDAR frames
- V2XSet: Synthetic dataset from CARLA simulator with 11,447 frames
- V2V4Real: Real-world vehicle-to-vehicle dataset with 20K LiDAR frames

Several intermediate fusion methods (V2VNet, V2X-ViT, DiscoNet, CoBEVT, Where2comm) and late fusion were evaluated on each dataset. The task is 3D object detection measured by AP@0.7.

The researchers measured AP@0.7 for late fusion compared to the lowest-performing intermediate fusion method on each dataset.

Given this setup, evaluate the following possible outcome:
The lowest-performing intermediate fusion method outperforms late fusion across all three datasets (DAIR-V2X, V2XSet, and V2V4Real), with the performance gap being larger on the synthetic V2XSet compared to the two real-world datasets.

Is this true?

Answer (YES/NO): NO